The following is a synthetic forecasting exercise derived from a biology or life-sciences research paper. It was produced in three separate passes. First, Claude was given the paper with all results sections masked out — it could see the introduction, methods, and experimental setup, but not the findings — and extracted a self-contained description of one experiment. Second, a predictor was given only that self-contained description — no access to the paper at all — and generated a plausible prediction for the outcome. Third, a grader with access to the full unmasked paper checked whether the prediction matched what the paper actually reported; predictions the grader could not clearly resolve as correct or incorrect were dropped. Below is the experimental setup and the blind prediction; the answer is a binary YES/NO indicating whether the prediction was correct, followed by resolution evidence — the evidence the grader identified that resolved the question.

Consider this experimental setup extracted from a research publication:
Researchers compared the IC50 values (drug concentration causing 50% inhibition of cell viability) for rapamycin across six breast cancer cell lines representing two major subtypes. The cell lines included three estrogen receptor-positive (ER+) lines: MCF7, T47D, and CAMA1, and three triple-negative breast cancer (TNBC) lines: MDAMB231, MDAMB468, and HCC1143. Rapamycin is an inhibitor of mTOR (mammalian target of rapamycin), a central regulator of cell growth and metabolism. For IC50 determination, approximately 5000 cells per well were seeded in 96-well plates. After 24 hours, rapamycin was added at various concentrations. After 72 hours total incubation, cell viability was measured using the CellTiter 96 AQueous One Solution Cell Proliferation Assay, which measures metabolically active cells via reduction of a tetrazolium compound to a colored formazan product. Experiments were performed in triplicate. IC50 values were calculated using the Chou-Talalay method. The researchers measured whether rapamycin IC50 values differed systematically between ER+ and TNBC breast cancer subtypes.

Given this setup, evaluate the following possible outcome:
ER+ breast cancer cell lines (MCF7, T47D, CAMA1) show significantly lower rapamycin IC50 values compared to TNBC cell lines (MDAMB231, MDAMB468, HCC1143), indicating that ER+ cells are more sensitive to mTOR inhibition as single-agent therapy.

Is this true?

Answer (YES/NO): YES